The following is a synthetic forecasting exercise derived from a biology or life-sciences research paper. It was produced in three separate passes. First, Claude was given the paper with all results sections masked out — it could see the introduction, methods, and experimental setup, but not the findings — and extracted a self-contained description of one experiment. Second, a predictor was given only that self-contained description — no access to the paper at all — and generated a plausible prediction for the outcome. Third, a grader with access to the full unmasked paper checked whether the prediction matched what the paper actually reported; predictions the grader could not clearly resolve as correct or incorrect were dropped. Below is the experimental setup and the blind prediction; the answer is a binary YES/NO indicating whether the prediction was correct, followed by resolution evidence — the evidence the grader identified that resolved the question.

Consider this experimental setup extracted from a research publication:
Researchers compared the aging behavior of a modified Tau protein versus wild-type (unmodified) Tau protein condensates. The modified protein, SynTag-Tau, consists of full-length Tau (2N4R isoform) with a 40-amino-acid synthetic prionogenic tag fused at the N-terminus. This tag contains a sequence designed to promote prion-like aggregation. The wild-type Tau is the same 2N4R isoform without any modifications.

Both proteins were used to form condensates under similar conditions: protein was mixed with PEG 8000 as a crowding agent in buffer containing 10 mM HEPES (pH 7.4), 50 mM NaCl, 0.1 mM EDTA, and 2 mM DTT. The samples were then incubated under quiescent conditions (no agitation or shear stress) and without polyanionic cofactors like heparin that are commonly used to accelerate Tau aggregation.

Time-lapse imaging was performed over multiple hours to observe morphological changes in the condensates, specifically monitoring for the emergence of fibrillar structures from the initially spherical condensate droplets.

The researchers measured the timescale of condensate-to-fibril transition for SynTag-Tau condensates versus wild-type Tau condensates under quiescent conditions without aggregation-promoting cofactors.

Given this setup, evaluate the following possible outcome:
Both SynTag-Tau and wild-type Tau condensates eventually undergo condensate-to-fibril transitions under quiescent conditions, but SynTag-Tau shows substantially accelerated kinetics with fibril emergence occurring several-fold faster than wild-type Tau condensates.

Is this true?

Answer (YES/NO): NO